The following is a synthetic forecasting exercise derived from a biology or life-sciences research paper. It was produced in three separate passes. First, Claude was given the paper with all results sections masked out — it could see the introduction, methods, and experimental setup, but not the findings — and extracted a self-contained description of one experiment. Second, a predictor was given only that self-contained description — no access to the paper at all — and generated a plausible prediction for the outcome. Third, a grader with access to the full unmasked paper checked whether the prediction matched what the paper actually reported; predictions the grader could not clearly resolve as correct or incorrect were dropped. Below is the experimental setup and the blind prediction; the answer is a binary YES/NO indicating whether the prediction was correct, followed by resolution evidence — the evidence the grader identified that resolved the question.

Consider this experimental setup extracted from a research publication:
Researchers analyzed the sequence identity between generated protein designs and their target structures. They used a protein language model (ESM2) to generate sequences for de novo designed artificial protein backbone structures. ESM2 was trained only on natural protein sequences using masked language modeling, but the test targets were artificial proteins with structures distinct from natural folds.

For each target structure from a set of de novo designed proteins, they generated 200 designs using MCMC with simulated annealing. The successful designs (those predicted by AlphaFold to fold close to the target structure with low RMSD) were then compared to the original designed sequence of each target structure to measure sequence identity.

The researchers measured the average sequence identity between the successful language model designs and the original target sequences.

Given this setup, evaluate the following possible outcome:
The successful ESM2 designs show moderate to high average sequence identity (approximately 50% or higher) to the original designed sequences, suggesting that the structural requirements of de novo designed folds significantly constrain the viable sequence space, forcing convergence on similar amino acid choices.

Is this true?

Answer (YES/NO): NO